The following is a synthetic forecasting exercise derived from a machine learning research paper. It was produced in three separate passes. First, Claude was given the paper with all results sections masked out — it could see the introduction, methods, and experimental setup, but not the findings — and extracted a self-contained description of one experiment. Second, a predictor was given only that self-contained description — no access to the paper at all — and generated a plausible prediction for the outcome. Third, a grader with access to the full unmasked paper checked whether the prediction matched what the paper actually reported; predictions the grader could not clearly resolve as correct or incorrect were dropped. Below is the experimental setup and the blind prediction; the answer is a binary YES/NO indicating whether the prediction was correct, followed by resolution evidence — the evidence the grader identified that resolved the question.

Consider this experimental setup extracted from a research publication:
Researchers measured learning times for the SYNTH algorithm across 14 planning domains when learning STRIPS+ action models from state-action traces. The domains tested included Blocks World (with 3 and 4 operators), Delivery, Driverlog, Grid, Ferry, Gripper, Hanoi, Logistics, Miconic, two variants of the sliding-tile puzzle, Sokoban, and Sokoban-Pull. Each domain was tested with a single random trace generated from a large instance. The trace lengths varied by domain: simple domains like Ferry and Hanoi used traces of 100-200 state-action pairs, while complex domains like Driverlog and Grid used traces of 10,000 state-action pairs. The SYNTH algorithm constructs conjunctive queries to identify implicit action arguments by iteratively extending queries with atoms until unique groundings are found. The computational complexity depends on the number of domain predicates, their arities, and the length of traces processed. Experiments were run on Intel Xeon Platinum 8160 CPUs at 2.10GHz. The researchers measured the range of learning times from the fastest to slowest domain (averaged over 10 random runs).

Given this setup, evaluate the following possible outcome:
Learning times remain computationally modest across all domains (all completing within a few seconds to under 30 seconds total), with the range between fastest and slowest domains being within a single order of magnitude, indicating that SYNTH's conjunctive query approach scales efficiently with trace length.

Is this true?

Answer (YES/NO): NO